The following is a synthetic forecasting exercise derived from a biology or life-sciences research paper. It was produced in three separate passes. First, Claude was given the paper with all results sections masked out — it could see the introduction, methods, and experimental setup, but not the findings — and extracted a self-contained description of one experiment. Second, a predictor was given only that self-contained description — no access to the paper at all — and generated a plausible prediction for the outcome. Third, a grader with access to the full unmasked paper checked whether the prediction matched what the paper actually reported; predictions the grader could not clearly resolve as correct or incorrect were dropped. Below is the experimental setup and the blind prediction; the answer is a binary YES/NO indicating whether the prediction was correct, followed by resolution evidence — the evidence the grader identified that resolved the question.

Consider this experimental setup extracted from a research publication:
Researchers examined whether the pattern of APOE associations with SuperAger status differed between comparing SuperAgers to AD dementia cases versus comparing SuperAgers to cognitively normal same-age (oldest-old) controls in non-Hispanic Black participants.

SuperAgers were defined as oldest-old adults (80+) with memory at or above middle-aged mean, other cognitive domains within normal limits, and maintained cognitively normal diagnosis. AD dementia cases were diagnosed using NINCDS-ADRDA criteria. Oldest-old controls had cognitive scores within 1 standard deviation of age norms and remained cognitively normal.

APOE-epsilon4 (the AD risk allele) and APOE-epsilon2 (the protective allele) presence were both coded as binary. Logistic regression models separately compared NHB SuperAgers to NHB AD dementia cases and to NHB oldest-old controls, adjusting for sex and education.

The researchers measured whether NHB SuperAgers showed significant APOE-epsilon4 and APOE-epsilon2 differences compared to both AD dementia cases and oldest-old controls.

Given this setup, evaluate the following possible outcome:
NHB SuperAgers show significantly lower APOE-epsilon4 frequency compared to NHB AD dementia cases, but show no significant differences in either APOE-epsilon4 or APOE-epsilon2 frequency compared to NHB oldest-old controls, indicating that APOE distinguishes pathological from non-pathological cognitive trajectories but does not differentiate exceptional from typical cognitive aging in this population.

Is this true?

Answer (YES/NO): NO